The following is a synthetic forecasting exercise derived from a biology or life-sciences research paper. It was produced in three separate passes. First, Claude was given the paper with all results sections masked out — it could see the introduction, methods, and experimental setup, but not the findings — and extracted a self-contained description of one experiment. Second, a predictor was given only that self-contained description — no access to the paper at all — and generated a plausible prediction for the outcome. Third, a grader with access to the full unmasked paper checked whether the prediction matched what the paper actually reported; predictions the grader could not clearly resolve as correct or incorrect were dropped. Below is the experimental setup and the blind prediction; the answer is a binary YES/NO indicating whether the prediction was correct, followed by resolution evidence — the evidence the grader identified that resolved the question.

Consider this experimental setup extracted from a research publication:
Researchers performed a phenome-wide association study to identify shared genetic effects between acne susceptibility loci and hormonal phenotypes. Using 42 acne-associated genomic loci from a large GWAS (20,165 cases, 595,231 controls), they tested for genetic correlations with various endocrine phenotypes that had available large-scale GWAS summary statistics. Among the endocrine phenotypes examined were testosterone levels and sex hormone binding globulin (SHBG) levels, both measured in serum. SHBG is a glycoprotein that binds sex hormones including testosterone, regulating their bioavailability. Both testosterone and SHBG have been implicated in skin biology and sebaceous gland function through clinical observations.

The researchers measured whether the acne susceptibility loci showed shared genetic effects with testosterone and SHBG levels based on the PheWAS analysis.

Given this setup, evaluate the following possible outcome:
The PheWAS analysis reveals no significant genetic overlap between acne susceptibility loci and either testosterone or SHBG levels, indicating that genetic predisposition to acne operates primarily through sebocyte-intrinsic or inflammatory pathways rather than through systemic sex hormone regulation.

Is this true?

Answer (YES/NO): NO